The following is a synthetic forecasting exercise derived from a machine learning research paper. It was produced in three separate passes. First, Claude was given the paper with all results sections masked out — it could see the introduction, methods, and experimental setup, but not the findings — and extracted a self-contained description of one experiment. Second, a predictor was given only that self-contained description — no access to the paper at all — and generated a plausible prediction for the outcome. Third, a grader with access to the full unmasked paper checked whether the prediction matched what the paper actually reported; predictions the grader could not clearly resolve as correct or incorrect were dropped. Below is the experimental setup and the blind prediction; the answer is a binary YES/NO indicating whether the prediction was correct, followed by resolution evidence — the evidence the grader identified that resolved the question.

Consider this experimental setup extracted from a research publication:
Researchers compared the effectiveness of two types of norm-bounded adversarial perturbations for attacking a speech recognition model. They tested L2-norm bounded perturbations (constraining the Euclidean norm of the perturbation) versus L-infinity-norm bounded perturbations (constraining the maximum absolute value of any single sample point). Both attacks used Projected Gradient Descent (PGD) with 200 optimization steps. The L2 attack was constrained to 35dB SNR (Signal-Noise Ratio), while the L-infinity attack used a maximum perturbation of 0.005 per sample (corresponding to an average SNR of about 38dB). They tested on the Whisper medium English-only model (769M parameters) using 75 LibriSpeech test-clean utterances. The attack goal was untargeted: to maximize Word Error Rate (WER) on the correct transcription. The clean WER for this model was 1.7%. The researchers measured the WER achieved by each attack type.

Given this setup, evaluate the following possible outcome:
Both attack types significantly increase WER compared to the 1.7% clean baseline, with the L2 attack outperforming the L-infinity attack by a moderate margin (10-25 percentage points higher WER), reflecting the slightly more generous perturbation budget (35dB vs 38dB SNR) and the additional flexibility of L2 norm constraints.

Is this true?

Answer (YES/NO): NO